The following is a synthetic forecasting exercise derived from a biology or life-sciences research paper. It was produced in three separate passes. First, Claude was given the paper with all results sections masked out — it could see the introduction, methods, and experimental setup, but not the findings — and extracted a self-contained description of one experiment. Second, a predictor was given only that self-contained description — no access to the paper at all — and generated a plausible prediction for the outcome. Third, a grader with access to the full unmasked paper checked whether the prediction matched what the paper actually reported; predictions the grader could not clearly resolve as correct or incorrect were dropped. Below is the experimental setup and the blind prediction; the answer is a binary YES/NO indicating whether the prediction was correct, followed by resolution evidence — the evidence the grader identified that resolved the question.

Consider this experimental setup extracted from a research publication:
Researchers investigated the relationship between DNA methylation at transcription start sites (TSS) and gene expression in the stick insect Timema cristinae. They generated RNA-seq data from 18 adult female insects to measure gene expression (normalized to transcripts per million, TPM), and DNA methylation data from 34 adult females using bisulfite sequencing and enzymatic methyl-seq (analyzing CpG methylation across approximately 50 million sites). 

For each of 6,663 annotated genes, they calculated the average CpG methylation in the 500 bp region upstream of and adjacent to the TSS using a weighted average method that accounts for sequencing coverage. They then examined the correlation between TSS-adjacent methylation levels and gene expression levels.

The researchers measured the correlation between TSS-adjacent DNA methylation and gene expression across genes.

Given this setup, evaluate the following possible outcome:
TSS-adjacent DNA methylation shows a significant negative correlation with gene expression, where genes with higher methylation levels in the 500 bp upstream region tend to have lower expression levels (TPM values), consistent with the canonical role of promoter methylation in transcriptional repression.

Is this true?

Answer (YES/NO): YES